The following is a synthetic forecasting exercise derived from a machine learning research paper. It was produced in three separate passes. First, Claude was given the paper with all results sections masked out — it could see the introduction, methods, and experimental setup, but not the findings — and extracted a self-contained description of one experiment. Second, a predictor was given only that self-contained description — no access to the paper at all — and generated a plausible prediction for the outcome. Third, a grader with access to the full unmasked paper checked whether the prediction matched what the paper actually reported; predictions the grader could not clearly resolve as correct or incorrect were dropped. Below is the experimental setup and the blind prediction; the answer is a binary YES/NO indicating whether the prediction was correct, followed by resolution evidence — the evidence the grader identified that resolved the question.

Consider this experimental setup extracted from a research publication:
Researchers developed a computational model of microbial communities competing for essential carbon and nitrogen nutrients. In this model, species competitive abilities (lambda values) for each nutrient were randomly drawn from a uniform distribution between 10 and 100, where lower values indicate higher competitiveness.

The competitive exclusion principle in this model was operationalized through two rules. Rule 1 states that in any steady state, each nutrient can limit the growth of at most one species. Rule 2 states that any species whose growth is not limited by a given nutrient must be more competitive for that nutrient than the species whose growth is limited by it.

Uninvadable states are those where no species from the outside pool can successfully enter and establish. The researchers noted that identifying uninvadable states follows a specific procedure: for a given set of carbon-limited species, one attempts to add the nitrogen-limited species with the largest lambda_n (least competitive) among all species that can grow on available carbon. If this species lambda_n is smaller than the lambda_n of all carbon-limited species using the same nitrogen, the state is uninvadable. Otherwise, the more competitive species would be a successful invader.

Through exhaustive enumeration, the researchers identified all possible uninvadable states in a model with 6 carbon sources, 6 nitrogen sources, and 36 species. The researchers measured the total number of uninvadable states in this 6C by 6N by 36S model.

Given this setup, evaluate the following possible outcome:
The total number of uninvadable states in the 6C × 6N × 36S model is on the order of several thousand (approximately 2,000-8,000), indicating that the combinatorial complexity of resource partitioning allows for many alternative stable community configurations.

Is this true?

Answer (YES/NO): NO